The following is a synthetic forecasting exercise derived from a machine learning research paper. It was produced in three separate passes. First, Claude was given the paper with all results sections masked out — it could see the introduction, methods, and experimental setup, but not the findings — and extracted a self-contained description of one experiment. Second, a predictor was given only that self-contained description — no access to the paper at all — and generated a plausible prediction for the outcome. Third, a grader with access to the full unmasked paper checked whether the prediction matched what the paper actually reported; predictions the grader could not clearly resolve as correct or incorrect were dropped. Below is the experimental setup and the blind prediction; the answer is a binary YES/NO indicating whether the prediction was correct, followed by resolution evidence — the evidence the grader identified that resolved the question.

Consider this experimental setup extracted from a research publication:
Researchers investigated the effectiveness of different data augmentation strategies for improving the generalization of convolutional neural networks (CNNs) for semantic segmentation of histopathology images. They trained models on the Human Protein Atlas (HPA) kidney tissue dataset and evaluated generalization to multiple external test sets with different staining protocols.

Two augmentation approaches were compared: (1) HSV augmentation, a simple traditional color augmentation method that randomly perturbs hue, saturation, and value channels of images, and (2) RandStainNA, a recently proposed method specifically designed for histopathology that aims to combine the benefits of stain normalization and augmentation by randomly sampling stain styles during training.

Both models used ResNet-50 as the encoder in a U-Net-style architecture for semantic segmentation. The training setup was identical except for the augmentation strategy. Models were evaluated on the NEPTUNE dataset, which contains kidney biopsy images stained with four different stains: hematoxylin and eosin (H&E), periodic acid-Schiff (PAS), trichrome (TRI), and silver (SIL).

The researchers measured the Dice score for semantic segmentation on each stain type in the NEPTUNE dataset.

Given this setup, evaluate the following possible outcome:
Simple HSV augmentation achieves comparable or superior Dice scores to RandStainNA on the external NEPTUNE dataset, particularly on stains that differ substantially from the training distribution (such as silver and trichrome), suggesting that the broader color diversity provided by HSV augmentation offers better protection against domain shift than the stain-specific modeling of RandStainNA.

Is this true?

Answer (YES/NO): NO